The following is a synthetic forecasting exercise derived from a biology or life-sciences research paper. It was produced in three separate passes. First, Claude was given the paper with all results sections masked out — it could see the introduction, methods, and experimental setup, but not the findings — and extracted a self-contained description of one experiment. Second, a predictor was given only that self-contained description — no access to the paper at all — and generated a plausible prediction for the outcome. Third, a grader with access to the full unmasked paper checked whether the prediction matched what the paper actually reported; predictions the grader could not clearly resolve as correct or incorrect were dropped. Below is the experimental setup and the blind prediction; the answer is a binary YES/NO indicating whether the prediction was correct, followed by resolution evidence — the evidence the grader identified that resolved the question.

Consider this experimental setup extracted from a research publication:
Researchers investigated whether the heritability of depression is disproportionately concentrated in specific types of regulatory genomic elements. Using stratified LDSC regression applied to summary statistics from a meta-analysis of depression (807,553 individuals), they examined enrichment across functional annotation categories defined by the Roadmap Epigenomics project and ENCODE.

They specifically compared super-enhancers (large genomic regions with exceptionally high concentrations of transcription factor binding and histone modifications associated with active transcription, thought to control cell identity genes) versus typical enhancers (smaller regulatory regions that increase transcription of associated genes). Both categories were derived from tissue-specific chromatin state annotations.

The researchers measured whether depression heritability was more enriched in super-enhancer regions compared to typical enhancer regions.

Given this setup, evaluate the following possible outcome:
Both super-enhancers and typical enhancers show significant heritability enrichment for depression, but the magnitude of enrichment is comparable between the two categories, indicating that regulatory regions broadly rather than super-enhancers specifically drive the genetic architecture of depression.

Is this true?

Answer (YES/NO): NO